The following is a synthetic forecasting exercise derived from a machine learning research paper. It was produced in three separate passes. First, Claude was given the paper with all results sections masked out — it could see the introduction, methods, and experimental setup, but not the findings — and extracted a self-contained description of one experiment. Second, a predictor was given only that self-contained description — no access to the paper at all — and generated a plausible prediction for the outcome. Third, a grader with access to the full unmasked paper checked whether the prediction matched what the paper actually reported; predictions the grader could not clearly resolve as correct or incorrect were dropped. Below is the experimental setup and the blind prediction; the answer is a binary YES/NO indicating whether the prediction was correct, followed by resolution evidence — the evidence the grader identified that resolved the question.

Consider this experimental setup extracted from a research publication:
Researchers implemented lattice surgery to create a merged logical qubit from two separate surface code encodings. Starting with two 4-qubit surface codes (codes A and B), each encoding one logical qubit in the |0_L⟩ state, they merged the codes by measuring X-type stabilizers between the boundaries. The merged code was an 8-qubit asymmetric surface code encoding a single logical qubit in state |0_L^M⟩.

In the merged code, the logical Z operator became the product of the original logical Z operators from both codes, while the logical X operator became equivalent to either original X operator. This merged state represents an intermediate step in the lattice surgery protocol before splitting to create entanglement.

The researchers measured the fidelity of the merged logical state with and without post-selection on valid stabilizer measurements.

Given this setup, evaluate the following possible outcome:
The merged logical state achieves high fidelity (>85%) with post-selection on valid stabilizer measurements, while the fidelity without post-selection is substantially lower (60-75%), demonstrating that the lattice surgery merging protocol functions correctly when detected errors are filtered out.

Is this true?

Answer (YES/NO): NO